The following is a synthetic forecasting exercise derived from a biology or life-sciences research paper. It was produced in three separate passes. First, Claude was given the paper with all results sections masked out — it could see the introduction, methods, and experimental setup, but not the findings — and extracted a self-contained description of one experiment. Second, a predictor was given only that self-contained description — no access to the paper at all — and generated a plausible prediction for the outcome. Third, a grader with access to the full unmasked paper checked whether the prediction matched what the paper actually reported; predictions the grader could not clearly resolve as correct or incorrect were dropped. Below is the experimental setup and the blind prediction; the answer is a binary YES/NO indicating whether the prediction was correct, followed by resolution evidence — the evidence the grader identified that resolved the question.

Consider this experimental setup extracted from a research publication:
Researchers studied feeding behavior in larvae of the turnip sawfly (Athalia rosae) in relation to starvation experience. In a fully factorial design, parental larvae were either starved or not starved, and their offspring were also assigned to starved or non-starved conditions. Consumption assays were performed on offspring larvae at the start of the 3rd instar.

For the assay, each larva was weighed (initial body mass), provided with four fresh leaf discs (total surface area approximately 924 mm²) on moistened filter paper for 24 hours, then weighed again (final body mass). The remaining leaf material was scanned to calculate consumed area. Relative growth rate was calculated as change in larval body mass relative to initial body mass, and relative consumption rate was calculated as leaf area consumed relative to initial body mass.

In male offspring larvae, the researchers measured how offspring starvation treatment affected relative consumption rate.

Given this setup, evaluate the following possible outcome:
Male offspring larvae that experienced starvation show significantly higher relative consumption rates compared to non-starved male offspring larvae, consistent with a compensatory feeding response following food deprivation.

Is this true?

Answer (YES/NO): NO